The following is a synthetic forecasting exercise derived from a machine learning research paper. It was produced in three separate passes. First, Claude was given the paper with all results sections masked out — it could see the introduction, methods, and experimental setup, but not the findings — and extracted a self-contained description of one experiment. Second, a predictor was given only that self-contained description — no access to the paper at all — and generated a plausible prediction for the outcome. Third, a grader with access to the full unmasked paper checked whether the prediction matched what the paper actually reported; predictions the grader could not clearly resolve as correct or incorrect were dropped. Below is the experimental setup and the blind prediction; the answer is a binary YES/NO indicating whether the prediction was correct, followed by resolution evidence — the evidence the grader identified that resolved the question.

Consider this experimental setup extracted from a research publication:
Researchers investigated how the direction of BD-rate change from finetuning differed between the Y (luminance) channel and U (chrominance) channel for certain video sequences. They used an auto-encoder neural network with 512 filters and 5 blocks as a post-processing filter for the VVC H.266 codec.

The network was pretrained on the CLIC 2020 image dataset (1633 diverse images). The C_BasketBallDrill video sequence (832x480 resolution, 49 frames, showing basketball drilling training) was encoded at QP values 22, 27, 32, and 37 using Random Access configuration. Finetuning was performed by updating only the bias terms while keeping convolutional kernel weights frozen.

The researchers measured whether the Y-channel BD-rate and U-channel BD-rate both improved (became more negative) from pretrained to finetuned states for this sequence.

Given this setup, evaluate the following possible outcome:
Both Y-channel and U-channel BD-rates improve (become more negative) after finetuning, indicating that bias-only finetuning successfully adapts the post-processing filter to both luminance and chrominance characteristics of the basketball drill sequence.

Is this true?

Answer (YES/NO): NO